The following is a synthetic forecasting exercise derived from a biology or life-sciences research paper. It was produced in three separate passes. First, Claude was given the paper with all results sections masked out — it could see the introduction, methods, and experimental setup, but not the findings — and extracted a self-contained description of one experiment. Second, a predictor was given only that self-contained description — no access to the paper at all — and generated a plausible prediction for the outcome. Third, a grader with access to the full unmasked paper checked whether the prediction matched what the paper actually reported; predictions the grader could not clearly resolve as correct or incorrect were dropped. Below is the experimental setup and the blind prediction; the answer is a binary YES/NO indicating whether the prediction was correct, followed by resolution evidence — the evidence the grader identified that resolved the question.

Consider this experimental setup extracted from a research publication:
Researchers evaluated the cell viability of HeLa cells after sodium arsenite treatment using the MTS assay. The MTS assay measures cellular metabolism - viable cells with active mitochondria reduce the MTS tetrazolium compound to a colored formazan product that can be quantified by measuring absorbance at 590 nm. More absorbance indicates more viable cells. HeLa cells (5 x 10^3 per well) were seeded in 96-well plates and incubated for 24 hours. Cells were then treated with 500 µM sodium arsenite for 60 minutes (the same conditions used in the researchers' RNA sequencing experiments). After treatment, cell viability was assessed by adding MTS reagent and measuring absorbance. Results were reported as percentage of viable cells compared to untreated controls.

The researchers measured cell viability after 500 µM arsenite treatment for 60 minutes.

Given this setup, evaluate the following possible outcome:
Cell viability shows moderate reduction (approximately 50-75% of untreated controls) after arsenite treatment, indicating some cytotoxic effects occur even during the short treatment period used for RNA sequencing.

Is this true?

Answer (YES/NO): NO